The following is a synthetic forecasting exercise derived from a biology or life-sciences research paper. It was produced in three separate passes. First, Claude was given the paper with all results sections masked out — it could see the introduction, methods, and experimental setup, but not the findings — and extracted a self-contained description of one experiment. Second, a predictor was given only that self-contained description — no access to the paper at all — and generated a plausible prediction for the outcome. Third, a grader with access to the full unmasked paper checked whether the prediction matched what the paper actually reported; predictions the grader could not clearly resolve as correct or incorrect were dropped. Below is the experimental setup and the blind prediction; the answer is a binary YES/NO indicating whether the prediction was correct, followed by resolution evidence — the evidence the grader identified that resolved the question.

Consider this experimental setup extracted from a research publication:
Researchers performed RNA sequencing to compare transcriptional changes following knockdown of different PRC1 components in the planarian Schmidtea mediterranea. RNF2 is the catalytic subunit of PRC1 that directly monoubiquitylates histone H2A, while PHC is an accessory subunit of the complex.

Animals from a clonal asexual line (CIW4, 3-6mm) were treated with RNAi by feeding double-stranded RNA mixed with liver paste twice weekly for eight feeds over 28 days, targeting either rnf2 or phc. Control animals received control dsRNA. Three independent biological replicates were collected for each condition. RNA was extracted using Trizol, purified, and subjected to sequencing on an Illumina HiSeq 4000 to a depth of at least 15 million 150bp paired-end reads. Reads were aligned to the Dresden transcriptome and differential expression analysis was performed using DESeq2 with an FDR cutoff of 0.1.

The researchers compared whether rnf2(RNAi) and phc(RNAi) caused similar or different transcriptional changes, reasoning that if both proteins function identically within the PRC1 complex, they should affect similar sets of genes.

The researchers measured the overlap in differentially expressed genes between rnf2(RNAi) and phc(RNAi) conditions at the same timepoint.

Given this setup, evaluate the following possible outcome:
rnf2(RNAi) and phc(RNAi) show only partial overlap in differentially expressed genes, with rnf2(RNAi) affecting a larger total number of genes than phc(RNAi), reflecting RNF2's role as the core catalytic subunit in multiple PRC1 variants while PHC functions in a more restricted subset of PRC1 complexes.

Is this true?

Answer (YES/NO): NO